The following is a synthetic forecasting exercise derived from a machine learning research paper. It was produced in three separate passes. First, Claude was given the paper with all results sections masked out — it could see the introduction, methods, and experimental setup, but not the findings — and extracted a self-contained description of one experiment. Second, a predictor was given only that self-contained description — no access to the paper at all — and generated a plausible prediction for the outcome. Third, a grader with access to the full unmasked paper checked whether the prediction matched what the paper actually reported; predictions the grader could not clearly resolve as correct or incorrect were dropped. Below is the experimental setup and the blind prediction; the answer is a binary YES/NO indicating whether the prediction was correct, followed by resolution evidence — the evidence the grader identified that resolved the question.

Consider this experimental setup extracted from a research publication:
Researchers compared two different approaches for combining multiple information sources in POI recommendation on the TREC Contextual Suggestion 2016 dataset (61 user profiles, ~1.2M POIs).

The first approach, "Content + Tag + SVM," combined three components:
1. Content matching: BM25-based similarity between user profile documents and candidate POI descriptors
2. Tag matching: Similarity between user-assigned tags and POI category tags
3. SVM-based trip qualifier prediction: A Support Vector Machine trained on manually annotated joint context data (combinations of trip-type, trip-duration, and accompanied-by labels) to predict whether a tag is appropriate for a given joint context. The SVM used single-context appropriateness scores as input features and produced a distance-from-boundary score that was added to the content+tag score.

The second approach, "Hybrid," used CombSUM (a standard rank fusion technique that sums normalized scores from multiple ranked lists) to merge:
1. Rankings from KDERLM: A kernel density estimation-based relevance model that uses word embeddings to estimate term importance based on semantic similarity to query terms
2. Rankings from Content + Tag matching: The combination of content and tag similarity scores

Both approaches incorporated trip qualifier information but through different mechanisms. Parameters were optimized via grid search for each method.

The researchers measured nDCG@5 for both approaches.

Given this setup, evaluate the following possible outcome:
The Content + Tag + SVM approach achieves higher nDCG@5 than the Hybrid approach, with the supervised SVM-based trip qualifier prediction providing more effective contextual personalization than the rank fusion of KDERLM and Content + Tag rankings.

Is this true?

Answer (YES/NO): NO